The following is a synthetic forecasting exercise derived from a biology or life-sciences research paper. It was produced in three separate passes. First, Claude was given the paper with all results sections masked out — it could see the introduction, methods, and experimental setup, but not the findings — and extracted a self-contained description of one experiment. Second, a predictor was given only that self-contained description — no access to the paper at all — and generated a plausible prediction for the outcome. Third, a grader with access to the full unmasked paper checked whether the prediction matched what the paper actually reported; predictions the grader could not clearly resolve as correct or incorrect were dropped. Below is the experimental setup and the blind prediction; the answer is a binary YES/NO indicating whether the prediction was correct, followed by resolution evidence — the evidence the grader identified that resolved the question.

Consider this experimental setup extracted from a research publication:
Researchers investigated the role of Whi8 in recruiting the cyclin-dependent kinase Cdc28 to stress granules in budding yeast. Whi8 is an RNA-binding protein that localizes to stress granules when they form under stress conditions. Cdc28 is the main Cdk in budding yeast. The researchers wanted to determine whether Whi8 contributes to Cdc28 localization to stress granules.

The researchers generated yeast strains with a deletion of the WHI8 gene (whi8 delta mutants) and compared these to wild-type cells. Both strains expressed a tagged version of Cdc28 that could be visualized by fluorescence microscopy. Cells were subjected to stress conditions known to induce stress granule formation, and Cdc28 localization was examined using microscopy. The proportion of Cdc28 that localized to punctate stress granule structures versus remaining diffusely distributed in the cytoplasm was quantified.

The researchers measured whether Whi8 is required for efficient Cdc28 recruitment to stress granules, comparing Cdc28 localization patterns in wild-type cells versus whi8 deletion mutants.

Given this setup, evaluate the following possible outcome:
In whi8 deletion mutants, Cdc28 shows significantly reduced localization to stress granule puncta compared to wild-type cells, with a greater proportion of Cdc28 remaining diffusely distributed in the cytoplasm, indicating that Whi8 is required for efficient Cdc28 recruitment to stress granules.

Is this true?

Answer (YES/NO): YES